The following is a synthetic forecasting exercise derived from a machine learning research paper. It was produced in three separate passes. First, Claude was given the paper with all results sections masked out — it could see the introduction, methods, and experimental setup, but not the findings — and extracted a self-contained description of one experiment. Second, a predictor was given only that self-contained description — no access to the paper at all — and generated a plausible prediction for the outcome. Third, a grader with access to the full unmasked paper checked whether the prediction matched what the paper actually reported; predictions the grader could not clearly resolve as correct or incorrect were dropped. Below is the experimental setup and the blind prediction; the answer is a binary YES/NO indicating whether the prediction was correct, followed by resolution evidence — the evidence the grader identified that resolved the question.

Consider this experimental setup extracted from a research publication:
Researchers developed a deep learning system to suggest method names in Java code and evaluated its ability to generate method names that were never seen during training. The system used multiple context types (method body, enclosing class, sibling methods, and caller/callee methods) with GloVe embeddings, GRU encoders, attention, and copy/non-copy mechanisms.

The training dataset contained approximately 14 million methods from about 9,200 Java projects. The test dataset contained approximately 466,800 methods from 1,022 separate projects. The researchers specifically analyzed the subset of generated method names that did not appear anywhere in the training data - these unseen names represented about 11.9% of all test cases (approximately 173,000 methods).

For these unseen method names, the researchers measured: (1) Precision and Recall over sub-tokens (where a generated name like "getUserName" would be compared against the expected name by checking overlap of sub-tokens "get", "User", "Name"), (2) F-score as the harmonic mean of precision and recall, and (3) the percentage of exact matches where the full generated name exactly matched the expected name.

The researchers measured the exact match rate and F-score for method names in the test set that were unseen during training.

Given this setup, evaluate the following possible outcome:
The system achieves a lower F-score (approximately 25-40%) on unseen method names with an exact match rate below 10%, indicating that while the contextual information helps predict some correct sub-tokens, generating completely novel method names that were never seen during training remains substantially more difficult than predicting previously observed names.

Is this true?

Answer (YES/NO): NO